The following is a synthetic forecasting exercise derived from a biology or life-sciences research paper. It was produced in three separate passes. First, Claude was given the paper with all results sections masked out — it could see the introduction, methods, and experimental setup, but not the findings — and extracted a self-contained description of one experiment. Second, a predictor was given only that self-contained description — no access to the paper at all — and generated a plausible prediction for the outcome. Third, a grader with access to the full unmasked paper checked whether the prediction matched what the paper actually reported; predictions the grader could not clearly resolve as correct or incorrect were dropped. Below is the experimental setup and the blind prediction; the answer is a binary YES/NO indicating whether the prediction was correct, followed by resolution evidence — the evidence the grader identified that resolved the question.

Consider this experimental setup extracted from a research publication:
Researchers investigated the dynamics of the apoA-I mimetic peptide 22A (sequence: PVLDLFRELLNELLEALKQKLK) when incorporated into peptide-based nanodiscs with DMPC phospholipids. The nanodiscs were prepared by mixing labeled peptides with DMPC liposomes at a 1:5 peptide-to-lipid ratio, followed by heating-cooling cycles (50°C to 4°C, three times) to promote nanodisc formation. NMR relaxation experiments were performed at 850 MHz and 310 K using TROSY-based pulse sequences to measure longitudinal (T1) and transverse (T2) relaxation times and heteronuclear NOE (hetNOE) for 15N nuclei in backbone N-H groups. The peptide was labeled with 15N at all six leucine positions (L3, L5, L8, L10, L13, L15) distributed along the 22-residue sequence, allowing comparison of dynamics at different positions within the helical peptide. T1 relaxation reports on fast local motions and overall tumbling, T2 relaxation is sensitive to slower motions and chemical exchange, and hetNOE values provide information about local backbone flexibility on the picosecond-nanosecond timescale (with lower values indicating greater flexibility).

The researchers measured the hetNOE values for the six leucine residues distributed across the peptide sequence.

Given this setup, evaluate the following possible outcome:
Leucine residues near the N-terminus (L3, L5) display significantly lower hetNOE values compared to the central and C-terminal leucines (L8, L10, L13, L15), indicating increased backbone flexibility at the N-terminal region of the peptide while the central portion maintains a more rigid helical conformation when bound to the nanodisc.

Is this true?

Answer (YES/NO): NO